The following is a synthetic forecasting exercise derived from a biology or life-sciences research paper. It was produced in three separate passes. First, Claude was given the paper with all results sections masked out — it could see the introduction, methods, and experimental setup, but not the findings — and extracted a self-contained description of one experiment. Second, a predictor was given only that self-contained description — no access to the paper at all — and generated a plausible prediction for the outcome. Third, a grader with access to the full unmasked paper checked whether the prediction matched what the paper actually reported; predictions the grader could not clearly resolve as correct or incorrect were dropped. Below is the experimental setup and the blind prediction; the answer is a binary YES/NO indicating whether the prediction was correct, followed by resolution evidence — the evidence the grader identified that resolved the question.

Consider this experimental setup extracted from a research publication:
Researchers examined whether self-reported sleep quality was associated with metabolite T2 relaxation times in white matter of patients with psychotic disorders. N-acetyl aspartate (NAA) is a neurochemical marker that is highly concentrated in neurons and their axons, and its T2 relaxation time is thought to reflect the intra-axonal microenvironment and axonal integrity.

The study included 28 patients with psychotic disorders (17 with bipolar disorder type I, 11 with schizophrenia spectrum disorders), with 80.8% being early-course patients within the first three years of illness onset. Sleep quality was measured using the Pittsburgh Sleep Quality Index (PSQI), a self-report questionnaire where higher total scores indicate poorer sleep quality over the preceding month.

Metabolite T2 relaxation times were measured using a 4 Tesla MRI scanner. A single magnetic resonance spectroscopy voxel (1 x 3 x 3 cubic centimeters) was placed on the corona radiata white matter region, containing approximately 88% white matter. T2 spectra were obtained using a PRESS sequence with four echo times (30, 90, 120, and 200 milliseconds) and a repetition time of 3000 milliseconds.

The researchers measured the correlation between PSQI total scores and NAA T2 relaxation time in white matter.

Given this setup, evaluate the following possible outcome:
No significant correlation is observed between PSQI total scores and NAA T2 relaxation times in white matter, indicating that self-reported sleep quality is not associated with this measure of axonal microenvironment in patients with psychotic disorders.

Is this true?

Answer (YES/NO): YES